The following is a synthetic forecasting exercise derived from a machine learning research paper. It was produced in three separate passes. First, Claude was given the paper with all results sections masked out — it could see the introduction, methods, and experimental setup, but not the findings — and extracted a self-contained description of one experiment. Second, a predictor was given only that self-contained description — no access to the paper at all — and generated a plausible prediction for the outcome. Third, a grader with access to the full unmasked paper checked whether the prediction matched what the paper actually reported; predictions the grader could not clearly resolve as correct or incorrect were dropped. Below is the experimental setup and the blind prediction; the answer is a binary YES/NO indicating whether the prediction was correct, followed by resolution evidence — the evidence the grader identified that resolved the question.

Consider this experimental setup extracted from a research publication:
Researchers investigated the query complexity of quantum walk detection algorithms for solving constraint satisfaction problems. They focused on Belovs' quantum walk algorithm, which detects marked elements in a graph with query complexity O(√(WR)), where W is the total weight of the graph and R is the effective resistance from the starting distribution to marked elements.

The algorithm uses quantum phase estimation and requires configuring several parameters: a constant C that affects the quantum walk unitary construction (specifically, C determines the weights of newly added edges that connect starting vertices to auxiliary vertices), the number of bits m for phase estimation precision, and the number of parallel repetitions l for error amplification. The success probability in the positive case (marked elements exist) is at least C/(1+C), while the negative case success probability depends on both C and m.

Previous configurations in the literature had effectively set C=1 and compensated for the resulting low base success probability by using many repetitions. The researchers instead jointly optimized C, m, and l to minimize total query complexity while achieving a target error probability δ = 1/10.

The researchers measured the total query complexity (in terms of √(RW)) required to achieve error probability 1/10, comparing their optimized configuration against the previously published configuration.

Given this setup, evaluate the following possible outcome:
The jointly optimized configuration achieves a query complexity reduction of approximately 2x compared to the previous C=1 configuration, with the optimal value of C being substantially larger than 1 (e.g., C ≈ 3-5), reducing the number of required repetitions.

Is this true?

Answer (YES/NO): NO